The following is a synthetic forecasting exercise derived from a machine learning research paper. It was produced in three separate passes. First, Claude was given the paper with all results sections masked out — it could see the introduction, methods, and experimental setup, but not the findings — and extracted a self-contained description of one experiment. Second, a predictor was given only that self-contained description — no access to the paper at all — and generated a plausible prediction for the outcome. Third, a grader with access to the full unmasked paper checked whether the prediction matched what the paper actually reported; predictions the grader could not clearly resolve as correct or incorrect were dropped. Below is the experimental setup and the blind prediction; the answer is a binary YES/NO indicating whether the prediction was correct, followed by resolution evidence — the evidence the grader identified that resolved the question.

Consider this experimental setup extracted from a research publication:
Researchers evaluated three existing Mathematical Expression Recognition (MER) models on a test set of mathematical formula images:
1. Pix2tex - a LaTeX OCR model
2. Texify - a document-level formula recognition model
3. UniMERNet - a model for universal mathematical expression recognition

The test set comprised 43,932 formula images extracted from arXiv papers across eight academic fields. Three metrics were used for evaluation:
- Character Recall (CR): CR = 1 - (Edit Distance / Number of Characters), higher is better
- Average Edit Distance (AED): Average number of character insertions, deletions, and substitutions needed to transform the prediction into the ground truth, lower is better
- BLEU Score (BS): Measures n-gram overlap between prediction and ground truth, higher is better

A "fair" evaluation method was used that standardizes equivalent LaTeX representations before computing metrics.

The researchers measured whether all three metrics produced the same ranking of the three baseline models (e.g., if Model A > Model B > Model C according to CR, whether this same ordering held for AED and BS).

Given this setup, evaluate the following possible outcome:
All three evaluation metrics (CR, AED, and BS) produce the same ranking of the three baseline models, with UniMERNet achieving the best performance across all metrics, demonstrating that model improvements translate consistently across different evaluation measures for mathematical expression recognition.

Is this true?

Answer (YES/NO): YES